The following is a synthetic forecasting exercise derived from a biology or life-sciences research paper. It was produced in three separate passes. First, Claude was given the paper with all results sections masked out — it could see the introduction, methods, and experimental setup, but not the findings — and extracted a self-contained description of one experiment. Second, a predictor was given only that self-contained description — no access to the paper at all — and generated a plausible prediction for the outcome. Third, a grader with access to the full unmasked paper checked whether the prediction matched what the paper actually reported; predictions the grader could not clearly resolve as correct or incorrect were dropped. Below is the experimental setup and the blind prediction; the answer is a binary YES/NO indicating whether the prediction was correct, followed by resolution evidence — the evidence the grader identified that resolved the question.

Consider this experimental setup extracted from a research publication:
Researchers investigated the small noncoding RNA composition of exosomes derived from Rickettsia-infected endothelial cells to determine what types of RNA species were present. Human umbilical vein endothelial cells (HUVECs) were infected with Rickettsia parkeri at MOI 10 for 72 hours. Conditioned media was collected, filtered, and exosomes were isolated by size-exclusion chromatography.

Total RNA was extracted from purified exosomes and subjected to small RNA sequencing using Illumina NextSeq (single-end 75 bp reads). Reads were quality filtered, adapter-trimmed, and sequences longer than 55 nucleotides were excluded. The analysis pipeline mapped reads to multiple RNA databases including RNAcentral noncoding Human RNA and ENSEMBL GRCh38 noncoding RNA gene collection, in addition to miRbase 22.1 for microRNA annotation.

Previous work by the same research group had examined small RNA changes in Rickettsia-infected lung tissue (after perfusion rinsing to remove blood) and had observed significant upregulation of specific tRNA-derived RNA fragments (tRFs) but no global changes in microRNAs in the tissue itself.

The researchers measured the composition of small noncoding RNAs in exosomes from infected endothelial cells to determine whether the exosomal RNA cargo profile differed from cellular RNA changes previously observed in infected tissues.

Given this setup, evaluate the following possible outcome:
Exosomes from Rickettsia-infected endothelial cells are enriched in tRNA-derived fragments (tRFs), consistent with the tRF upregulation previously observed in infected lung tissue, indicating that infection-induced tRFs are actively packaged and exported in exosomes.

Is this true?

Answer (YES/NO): NO